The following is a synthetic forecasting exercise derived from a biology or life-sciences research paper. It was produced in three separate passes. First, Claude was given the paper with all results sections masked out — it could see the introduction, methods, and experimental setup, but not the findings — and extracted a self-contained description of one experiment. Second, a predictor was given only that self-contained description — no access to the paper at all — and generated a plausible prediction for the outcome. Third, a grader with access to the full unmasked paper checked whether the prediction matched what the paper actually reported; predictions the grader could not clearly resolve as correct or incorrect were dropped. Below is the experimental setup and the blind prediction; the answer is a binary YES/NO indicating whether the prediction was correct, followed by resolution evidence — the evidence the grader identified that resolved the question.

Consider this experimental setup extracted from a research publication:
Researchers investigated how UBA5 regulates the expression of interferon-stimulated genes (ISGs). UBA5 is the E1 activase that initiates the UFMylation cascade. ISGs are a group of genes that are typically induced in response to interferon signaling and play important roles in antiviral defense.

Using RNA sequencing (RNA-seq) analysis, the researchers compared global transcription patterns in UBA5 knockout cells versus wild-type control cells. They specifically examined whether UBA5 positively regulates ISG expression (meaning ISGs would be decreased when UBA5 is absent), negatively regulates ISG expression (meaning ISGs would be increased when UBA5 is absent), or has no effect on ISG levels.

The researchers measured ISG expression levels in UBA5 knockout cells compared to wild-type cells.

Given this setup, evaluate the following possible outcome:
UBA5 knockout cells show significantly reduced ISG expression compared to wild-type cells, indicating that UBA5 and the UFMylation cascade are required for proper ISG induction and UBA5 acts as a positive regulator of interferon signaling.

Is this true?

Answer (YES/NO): YES